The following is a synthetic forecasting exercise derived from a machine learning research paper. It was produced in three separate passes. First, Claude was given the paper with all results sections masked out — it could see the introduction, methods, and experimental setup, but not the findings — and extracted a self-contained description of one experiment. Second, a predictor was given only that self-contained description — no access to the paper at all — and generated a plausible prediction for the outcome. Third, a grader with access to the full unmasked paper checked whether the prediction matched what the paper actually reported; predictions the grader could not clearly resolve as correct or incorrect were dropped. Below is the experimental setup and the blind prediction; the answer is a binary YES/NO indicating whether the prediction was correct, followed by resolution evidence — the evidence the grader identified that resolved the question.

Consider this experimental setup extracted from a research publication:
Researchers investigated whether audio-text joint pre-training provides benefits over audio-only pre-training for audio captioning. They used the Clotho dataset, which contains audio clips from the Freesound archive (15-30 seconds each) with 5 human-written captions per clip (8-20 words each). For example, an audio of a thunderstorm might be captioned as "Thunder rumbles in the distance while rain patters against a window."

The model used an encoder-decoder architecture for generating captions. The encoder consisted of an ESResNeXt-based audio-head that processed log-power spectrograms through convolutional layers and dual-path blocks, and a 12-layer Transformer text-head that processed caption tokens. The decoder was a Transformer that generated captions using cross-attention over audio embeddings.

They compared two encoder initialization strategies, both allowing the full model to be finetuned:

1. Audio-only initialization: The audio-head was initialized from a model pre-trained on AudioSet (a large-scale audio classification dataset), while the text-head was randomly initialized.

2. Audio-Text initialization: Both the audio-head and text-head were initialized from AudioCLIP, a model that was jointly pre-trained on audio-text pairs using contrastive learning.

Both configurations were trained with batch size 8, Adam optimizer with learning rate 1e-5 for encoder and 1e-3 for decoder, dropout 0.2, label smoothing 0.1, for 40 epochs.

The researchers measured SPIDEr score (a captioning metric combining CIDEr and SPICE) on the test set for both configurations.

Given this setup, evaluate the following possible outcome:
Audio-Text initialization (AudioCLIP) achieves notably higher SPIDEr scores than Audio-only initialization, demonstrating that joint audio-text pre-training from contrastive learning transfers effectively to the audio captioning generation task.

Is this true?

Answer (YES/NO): YES